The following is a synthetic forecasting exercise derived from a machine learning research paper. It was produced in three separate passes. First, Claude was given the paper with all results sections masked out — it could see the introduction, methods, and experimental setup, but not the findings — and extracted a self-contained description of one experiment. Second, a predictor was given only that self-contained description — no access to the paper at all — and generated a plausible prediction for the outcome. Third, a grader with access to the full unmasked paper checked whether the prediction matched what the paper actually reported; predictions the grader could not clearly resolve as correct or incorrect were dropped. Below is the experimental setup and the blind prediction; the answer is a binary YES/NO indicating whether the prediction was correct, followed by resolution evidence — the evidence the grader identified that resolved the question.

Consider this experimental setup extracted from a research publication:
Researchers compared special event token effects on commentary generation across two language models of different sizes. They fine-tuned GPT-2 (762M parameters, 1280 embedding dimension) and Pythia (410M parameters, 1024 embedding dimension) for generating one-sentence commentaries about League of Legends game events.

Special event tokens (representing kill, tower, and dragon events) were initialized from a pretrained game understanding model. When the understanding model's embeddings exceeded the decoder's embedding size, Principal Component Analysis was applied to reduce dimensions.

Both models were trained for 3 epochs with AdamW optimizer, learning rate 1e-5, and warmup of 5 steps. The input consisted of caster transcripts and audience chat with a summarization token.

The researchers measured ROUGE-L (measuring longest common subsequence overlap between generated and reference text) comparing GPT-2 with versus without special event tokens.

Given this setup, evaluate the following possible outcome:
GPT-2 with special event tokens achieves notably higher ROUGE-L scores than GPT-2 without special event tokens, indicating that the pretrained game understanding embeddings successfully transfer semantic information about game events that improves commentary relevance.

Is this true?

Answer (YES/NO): NO